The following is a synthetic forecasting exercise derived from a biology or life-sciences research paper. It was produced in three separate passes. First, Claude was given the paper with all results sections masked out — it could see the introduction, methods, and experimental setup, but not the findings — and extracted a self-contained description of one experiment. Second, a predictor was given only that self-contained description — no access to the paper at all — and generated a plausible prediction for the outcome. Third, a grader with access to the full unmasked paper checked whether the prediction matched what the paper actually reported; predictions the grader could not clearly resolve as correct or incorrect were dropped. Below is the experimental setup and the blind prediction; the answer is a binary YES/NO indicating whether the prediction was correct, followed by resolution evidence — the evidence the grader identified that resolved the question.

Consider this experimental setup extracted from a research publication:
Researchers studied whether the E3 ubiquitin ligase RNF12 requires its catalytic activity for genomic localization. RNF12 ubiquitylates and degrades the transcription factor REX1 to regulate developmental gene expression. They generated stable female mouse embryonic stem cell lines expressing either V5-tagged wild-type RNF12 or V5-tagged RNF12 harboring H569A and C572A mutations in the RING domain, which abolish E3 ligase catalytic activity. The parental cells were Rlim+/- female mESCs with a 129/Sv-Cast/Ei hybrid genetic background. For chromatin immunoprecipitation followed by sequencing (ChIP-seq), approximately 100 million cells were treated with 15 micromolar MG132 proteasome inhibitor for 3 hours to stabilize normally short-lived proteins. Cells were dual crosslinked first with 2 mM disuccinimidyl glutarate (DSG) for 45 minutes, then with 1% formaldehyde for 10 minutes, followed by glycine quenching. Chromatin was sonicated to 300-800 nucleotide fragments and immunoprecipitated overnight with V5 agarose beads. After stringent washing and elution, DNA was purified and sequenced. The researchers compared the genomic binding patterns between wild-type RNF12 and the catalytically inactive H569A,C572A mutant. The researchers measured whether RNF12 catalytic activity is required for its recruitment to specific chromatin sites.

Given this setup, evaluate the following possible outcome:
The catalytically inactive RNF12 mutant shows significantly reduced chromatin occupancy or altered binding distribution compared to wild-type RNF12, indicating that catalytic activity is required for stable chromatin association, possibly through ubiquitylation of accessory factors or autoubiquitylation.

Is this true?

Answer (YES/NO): NO